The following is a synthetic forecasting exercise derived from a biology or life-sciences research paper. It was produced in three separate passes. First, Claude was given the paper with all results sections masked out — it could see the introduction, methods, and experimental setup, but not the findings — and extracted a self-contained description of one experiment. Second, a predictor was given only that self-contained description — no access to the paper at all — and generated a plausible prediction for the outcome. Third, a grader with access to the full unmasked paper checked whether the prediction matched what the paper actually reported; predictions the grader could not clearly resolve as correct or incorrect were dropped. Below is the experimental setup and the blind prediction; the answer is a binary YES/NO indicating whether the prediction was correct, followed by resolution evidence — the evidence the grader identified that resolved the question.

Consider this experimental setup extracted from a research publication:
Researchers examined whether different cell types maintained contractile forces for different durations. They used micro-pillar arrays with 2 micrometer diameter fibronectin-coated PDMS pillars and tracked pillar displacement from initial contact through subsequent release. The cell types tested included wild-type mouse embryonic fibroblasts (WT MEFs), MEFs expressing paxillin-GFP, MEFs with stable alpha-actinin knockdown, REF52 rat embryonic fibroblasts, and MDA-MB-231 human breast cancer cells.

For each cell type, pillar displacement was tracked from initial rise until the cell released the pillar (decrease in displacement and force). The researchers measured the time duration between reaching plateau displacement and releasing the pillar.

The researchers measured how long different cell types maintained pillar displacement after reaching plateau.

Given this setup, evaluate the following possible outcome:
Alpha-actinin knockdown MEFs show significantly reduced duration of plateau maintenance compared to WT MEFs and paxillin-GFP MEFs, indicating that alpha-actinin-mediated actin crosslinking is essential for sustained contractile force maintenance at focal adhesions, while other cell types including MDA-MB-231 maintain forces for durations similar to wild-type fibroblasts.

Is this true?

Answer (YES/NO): NO